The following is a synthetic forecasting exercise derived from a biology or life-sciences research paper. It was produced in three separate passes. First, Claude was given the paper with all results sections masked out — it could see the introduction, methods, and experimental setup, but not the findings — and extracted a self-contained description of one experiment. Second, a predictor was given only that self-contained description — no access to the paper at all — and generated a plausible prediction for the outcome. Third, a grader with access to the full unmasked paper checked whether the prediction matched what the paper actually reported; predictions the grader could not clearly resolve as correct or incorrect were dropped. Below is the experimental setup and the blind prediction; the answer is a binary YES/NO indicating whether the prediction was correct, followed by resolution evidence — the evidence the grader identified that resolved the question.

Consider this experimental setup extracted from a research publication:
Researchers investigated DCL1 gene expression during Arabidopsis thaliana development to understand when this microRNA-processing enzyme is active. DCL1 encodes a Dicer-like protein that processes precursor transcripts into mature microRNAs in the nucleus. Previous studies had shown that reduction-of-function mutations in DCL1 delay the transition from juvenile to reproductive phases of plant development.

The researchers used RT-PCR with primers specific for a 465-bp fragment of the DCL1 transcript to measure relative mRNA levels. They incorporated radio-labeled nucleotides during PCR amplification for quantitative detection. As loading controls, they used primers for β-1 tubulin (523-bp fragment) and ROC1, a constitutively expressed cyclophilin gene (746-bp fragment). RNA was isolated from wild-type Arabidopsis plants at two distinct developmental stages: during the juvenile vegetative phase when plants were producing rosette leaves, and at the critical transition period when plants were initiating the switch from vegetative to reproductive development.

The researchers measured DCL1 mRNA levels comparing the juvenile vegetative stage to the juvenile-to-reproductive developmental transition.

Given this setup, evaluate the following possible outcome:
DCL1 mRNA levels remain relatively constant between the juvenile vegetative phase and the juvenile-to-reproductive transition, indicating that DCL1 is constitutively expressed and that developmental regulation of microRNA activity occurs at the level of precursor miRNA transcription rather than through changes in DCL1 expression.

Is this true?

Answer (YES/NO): NO